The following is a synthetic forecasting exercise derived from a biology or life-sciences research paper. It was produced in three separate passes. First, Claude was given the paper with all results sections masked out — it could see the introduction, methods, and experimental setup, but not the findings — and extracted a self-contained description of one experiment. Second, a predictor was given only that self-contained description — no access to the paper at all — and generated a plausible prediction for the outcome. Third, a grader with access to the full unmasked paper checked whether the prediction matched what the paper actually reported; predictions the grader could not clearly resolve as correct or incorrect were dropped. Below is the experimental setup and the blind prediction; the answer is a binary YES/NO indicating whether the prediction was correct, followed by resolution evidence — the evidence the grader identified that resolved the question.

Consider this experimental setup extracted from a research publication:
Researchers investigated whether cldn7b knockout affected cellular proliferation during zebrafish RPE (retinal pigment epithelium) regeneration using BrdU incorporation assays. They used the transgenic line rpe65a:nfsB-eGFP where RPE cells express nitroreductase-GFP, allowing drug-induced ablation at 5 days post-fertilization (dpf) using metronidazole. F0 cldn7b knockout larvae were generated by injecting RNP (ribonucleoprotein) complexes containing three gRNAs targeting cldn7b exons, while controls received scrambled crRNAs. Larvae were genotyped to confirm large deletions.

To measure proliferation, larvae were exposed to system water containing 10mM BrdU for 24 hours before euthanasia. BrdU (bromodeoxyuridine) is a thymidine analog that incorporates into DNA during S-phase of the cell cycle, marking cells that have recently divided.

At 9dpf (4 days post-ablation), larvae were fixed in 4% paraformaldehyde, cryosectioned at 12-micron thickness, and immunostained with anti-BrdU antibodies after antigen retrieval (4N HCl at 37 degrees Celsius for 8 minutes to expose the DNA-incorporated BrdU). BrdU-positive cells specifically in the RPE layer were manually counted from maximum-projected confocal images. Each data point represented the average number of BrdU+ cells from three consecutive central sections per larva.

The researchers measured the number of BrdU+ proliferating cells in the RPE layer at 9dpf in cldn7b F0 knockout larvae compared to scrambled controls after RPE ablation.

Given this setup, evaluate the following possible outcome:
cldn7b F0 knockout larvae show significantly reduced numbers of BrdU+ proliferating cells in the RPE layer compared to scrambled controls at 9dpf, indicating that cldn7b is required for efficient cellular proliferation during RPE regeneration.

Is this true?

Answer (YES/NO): NO